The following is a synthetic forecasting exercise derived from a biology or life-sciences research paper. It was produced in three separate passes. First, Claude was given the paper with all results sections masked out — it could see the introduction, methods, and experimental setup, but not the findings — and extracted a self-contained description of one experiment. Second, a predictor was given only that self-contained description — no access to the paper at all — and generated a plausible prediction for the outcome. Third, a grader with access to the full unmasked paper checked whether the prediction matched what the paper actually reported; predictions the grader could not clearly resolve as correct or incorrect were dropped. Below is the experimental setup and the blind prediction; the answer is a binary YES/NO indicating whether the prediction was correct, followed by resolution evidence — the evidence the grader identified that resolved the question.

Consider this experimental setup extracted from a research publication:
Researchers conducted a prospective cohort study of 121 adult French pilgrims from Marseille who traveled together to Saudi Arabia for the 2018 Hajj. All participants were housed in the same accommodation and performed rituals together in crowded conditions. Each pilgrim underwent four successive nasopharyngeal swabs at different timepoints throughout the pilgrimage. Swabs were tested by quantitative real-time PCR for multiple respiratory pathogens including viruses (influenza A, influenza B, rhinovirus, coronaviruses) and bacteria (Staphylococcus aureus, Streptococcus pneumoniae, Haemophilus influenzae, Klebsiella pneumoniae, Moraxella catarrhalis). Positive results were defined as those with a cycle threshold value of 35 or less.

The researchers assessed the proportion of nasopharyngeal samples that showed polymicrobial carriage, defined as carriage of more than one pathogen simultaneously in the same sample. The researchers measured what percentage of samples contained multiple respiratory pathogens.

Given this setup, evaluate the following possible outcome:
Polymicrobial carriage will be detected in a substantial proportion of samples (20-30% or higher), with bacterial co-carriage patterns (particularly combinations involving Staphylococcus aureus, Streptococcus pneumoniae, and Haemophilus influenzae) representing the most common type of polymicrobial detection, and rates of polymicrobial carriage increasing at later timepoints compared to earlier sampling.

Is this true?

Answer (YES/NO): NO